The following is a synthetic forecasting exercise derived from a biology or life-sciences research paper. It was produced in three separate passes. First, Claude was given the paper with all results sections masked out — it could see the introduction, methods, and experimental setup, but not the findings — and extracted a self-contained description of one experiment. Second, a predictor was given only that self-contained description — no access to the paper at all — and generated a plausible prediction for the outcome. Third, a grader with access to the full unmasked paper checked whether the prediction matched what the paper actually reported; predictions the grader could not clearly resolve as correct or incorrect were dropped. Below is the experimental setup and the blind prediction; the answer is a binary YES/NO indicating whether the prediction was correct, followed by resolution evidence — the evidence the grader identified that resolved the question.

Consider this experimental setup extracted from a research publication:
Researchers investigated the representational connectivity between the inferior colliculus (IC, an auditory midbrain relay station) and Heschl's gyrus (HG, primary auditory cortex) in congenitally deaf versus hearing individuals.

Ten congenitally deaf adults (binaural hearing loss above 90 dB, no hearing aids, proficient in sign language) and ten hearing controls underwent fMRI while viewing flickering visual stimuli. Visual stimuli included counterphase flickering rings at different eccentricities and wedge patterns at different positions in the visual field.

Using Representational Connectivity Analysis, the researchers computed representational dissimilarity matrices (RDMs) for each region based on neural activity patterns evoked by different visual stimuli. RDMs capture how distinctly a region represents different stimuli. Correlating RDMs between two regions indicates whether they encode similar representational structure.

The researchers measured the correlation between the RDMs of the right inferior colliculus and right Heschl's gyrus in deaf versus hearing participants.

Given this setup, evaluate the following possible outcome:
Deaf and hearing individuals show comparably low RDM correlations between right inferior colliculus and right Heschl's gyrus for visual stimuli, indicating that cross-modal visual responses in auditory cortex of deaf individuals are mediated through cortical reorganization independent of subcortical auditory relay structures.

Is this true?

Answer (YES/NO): NO